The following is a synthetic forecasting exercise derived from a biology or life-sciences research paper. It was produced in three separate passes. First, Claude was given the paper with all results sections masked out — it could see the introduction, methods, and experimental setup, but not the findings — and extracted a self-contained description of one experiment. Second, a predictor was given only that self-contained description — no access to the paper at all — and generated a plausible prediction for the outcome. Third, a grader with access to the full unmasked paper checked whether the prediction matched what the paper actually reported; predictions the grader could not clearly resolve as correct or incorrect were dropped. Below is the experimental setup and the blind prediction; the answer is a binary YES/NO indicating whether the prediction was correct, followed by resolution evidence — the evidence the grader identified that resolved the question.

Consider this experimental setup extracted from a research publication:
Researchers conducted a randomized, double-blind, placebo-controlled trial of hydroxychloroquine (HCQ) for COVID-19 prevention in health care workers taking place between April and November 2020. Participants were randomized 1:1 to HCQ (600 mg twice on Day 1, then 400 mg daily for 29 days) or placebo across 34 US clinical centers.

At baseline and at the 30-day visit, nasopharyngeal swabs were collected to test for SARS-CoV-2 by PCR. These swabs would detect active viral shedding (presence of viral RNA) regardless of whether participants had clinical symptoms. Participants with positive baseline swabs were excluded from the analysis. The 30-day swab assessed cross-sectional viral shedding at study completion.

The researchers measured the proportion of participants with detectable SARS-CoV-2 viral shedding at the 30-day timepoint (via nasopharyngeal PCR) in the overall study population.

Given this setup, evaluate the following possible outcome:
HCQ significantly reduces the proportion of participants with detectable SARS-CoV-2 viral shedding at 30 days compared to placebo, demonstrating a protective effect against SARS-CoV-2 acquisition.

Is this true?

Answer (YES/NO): NO